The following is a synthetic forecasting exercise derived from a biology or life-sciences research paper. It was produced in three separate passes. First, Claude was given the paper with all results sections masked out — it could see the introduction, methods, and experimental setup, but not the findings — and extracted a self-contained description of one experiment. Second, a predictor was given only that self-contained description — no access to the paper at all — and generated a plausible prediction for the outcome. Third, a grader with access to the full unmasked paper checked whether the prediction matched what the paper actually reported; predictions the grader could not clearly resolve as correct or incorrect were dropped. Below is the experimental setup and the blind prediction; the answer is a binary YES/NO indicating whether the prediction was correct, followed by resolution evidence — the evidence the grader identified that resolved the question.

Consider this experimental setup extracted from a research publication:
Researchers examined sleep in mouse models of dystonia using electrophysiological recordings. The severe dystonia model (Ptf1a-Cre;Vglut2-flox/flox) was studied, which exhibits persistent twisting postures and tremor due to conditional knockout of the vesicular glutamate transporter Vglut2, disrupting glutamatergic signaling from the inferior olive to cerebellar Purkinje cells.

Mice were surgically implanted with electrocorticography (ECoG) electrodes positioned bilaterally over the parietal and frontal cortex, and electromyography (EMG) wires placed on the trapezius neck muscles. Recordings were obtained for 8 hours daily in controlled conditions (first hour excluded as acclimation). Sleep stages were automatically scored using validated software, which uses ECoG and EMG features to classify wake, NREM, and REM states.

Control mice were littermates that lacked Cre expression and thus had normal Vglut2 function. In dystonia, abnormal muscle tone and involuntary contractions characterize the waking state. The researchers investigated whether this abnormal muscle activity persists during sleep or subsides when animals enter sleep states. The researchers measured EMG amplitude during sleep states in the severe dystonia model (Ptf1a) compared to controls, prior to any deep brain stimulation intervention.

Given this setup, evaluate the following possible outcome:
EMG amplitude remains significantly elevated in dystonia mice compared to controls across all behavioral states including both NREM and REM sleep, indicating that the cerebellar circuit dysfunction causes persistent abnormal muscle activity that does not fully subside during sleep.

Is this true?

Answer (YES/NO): YES